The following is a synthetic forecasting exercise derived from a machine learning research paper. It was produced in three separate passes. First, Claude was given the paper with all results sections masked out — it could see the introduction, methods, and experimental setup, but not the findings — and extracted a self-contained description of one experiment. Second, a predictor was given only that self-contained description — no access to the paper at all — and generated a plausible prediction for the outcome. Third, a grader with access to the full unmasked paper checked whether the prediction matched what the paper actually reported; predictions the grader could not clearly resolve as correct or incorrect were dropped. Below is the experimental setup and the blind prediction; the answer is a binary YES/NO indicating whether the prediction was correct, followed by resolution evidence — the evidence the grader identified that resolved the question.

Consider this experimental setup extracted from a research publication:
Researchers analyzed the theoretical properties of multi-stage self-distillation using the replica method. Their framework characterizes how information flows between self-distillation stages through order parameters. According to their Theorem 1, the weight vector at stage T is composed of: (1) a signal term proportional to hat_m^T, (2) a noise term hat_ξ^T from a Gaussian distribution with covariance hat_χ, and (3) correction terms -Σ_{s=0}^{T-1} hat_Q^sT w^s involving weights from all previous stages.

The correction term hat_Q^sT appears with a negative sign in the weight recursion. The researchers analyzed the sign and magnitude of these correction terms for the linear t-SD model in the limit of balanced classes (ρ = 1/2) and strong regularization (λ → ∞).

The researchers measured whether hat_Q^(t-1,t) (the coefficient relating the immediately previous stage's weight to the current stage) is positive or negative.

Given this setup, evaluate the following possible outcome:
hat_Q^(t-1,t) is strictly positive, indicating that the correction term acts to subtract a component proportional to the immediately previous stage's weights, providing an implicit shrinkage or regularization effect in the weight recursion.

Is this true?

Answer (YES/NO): NO